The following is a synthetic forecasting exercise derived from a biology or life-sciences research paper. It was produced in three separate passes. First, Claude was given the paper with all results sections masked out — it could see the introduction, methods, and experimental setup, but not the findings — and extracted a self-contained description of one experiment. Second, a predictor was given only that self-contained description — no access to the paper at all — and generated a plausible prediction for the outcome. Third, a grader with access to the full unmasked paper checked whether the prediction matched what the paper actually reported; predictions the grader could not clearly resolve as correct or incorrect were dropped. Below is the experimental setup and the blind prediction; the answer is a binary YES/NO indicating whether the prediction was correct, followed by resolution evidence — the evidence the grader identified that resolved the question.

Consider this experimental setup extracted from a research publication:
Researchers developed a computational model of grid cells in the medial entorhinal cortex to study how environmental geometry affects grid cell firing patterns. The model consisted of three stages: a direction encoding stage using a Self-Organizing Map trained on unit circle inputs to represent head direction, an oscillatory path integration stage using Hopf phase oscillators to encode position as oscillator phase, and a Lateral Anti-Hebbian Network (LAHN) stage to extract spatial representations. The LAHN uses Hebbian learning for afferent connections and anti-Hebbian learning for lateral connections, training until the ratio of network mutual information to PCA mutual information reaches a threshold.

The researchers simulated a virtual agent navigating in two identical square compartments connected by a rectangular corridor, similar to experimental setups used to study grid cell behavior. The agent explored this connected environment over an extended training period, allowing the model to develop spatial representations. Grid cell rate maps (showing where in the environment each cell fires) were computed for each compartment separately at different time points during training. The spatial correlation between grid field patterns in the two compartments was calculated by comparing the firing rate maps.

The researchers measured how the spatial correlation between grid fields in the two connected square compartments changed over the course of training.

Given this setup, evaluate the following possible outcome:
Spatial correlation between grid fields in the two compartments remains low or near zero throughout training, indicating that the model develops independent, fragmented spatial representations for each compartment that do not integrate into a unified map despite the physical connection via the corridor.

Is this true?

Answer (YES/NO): NO